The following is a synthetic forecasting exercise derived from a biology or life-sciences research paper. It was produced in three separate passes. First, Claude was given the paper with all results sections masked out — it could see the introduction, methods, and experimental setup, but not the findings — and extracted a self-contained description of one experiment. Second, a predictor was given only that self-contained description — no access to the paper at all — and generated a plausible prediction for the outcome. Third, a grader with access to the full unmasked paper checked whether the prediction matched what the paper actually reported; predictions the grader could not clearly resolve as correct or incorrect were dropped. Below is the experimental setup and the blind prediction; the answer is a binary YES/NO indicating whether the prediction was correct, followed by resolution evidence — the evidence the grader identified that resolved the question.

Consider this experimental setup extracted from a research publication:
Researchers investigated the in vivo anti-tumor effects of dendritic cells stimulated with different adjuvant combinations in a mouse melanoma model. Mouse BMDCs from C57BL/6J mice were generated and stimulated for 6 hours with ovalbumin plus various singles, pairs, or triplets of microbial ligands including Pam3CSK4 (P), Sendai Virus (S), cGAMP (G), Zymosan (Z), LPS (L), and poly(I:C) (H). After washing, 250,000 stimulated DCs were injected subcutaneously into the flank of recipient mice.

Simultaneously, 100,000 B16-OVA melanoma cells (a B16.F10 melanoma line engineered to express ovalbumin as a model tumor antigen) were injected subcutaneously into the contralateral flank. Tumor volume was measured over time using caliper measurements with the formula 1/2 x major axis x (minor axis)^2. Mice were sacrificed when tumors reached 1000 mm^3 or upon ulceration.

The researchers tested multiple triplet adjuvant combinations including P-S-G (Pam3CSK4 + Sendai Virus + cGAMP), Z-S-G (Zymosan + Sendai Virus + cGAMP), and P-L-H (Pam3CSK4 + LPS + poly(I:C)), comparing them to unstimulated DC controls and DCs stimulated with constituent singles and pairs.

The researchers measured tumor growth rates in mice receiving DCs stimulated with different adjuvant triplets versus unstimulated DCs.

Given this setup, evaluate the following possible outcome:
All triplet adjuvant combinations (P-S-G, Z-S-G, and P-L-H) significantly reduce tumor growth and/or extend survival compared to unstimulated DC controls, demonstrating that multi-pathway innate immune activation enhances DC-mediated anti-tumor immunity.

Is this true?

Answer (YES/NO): NO